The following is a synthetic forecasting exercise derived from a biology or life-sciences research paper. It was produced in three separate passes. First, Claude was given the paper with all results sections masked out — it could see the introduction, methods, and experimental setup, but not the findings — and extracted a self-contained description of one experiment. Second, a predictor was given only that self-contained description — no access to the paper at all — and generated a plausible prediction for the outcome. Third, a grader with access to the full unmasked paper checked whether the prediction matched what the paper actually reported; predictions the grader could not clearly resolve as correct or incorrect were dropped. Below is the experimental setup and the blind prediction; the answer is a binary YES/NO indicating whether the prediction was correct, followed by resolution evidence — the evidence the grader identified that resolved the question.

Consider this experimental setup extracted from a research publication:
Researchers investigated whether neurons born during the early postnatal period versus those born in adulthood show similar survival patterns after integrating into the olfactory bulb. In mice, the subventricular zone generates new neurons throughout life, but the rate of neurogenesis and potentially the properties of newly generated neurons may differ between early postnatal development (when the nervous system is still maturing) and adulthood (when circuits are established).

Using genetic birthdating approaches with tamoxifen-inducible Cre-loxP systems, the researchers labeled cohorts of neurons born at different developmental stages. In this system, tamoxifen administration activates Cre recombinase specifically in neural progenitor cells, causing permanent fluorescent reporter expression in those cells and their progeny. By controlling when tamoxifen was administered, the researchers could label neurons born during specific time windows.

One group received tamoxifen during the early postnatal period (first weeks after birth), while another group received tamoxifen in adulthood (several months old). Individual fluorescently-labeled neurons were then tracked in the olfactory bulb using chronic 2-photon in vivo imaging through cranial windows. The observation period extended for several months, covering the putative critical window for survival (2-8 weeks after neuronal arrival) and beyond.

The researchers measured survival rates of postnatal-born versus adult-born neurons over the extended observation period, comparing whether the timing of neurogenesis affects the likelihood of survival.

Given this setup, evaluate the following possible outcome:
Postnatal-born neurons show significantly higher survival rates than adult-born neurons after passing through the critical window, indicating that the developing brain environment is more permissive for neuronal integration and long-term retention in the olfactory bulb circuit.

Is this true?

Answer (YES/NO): NO